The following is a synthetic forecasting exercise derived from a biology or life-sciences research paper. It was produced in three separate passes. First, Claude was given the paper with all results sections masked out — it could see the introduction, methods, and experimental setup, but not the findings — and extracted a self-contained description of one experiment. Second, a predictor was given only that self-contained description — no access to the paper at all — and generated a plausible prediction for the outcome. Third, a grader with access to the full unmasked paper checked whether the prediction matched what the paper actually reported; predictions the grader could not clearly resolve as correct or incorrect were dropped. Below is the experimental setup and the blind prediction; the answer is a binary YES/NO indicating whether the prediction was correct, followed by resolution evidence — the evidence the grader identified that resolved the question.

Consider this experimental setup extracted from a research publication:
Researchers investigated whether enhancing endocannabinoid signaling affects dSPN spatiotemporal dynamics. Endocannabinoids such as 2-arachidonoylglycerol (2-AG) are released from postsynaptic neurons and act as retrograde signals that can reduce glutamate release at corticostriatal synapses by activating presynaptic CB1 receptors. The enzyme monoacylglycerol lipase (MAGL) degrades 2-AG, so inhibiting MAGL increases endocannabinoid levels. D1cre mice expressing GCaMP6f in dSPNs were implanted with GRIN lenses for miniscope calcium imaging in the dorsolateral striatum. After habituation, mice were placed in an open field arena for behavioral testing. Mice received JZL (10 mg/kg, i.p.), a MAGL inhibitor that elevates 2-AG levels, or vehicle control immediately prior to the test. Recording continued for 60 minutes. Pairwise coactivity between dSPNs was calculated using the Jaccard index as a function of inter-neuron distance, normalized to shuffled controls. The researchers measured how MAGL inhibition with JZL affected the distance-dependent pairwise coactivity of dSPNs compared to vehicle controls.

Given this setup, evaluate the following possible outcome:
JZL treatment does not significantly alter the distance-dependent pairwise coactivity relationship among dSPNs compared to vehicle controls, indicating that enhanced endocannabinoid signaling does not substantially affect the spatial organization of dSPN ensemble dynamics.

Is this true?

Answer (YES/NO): YES